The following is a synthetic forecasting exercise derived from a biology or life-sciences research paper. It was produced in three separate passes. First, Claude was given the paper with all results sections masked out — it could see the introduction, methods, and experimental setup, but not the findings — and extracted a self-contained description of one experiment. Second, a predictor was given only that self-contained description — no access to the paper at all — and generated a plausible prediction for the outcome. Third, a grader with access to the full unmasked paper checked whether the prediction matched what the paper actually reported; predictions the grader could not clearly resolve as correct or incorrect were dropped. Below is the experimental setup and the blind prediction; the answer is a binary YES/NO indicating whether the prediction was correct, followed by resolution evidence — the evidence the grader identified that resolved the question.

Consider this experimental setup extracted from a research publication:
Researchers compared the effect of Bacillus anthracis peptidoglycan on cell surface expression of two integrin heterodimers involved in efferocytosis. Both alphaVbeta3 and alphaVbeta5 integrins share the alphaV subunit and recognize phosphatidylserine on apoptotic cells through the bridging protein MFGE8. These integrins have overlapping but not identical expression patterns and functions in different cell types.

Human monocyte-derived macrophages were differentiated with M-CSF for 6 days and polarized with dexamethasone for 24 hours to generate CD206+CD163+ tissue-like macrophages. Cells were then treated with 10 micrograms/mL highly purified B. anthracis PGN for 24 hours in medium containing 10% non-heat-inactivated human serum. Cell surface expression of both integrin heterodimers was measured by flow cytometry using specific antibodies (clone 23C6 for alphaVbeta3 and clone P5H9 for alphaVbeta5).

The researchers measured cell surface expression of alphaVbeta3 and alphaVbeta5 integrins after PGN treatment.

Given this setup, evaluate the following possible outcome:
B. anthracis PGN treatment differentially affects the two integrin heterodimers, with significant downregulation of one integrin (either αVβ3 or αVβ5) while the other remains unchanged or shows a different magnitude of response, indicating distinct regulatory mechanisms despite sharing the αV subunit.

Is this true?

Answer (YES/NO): YES